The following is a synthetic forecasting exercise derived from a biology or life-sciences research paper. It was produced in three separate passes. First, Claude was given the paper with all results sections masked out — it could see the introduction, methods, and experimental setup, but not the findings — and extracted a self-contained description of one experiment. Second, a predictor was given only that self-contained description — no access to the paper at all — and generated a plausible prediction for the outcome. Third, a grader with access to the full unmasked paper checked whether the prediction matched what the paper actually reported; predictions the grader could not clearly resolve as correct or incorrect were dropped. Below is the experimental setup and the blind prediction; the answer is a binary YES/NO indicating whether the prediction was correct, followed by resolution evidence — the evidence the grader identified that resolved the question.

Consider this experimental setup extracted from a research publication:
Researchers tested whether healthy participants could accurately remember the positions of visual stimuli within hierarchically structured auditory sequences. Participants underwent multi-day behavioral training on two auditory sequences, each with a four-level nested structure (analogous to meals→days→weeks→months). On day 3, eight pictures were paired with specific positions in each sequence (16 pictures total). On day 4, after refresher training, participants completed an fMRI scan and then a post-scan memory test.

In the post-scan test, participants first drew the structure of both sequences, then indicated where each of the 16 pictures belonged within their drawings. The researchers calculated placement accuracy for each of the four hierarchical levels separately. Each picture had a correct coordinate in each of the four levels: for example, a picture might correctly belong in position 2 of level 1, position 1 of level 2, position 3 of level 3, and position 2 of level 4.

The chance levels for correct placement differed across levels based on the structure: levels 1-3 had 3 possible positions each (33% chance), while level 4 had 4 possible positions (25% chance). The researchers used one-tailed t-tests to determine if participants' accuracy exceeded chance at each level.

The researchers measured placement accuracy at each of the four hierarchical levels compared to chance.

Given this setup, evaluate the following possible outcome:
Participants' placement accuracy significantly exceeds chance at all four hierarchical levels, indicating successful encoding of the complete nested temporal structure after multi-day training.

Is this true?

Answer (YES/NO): YES